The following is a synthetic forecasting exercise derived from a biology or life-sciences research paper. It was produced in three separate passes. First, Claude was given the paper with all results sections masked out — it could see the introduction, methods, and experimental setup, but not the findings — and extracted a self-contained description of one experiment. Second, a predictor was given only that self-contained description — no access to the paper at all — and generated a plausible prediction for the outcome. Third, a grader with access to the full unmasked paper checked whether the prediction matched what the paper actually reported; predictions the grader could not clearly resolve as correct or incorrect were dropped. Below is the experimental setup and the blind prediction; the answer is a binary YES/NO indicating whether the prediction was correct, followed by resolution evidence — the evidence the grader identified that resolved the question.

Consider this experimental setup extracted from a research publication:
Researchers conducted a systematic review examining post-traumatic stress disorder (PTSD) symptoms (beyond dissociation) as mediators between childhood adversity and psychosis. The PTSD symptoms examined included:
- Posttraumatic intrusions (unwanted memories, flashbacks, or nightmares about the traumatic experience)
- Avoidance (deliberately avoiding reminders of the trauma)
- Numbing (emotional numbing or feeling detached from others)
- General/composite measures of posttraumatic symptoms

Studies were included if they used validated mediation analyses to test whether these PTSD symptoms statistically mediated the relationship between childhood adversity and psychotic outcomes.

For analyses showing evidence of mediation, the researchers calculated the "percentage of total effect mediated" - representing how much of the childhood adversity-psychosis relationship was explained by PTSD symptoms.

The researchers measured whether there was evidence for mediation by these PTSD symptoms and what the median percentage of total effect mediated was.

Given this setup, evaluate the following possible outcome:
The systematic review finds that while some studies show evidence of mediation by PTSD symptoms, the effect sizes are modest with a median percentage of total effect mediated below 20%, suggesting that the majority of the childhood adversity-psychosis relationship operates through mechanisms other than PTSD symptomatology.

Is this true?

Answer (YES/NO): NO